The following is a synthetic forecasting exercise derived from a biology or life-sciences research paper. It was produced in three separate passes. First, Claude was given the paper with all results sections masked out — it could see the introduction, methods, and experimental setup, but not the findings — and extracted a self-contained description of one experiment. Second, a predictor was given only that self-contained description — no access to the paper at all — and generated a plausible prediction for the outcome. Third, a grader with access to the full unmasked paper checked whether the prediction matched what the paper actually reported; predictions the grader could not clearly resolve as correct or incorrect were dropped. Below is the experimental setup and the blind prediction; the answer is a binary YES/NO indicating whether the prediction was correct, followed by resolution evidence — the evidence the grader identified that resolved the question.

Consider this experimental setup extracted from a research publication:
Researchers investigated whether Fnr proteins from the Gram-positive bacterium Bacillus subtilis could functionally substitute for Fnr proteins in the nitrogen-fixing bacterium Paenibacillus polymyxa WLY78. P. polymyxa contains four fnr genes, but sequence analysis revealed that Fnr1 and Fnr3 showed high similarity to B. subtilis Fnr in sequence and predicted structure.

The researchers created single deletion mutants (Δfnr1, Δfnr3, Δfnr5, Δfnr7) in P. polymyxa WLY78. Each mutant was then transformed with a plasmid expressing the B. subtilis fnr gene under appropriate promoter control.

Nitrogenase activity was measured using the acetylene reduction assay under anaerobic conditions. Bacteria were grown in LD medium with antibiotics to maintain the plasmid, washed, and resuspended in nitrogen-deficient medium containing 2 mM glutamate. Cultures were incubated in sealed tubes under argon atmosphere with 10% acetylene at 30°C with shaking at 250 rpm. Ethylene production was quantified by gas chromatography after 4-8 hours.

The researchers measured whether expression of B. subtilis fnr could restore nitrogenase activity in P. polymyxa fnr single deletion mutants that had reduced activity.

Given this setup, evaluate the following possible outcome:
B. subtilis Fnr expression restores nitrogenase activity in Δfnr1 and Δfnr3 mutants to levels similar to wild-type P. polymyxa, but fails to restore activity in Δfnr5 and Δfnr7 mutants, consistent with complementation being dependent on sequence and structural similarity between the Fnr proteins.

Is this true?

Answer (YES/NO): NO